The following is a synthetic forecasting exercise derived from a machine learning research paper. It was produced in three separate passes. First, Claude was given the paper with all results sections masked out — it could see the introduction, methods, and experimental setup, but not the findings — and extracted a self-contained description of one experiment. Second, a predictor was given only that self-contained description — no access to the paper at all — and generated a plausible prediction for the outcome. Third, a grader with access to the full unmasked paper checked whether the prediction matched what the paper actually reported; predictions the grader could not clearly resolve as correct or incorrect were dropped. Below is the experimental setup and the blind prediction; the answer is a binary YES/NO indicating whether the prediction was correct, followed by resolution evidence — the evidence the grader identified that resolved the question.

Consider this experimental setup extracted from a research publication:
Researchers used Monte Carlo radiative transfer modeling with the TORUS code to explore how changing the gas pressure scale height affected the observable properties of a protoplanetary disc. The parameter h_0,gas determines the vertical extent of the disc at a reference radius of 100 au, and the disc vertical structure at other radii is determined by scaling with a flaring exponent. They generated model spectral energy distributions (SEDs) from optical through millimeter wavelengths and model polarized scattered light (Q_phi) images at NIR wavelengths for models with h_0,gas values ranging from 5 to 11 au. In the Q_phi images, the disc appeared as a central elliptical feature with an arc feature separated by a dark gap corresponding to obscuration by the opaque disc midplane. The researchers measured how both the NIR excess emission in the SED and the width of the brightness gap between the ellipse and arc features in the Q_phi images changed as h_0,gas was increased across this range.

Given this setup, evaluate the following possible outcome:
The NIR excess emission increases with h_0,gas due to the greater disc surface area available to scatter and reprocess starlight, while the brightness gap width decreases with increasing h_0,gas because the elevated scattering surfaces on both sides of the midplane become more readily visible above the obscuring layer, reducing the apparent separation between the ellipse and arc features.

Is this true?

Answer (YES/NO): NO